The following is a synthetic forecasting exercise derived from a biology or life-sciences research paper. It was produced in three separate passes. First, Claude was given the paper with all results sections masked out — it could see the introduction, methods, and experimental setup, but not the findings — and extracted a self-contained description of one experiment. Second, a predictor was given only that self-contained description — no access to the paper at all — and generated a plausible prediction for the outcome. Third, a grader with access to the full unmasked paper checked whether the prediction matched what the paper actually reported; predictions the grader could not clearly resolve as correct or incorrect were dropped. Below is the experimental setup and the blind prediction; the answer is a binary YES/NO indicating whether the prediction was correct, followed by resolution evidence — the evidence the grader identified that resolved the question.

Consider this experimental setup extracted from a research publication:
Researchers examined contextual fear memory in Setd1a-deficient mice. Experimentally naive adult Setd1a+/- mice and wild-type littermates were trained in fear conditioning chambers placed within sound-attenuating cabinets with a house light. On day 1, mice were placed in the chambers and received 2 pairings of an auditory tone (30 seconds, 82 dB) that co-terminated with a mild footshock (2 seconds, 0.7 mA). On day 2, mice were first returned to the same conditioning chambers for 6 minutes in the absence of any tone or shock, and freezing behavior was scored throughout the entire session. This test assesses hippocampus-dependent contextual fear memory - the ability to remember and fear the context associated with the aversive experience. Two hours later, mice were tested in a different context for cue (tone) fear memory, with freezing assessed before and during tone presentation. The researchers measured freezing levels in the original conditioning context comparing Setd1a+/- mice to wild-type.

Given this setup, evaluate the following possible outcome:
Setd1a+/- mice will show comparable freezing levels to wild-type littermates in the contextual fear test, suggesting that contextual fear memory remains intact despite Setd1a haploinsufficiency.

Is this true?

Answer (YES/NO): YES